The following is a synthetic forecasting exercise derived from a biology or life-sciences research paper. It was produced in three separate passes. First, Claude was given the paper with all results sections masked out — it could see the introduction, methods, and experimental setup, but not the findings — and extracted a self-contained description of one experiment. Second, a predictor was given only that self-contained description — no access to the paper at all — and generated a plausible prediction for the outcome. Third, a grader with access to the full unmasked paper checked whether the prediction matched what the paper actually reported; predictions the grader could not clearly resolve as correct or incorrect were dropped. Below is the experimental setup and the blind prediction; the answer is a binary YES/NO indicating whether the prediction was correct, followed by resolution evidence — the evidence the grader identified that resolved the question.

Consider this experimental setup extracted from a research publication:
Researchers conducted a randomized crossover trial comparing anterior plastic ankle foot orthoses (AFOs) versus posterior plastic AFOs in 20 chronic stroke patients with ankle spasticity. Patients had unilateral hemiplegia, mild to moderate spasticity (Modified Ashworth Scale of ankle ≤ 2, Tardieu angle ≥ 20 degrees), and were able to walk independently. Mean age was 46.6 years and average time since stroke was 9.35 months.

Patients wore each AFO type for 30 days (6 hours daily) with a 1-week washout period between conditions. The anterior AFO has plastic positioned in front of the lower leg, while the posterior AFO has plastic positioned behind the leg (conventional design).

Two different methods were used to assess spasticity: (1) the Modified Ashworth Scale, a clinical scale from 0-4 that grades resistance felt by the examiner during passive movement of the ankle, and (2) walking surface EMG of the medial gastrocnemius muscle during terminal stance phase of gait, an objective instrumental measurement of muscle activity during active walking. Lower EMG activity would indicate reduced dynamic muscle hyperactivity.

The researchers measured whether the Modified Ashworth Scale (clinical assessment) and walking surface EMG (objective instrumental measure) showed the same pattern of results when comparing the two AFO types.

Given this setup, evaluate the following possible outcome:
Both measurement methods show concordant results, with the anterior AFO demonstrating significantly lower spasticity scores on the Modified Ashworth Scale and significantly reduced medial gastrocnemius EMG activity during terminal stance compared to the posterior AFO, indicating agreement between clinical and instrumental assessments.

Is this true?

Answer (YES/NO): NO